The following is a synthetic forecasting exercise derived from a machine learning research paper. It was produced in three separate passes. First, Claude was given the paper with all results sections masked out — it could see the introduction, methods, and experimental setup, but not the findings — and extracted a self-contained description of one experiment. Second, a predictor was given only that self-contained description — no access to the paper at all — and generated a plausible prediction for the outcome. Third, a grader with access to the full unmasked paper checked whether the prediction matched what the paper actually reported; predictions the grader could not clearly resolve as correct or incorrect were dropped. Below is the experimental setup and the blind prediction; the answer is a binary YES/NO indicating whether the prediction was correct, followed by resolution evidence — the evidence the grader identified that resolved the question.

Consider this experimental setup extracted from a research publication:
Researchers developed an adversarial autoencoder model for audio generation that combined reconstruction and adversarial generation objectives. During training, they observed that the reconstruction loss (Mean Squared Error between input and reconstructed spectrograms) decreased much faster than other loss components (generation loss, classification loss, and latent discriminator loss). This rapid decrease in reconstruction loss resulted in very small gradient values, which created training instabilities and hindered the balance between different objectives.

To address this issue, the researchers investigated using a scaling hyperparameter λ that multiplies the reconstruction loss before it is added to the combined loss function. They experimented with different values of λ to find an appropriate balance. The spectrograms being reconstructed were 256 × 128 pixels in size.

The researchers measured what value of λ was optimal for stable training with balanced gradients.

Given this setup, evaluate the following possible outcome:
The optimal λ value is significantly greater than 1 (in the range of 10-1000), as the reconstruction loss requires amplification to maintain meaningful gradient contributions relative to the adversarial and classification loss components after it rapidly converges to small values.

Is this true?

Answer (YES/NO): YES